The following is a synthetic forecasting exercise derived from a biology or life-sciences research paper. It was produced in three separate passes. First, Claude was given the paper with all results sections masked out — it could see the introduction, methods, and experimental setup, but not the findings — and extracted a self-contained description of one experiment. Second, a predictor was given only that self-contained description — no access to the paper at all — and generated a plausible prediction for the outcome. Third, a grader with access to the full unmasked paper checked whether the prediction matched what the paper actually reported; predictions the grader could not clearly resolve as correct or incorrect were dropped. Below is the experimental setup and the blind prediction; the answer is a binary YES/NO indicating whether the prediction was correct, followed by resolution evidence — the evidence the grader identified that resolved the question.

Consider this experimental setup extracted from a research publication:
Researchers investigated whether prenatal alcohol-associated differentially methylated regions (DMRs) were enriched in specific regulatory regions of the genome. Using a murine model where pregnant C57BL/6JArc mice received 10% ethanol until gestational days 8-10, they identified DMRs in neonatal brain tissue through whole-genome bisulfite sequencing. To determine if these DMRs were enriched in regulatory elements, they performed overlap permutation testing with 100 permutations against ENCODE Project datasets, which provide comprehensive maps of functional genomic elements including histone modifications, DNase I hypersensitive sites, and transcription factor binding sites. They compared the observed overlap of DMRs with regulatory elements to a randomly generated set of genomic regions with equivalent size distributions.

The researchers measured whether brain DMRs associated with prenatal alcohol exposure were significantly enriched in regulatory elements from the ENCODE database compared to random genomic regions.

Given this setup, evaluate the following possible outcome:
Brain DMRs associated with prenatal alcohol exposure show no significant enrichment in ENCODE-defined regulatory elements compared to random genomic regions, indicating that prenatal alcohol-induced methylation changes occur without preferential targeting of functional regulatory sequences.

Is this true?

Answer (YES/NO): NO